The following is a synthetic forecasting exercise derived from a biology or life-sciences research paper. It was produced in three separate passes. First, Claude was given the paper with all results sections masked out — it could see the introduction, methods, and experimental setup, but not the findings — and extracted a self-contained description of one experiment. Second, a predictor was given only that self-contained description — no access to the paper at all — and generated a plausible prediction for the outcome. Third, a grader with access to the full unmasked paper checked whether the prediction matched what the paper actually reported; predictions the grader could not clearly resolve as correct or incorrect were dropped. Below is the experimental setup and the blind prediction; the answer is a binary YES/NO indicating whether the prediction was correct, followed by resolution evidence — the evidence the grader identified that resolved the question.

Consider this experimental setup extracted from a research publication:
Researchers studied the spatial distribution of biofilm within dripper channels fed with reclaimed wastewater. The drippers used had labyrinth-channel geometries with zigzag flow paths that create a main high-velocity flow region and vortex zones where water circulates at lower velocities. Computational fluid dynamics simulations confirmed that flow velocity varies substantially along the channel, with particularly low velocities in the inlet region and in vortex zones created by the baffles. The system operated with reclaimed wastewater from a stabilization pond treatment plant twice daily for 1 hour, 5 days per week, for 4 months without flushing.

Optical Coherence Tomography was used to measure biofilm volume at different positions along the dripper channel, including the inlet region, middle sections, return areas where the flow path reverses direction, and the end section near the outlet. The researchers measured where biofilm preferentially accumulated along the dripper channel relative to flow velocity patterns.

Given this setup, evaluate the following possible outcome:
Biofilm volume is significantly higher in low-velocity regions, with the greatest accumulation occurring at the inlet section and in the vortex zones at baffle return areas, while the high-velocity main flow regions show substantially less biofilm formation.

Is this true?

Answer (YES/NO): YES